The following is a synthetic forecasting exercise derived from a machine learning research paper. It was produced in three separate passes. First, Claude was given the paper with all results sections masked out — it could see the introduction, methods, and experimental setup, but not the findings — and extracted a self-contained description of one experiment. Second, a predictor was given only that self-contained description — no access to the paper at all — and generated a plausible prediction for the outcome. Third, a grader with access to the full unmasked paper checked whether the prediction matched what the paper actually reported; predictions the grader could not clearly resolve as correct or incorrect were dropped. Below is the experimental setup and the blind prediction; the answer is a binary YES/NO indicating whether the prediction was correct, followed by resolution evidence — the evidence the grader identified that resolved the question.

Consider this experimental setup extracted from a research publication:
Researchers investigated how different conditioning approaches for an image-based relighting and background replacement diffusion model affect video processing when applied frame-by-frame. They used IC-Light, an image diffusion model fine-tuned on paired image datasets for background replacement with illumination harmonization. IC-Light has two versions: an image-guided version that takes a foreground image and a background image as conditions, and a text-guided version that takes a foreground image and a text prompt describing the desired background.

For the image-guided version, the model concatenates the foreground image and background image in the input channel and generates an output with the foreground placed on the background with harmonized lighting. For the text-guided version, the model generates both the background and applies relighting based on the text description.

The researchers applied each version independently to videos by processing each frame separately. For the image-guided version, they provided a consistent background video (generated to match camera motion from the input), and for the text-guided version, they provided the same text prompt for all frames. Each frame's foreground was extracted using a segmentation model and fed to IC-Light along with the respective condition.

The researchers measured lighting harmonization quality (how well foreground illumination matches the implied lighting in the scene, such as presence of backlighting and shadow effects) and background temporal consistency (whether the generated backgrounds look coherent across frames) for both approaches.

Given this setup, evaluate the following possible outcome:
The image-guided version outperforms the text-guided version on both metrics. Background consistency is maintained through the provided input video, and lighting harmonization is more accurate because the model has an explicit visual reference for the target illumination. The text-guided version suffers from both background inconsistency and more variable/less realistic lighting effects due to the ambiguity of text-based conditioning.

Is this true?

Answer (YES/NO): NO